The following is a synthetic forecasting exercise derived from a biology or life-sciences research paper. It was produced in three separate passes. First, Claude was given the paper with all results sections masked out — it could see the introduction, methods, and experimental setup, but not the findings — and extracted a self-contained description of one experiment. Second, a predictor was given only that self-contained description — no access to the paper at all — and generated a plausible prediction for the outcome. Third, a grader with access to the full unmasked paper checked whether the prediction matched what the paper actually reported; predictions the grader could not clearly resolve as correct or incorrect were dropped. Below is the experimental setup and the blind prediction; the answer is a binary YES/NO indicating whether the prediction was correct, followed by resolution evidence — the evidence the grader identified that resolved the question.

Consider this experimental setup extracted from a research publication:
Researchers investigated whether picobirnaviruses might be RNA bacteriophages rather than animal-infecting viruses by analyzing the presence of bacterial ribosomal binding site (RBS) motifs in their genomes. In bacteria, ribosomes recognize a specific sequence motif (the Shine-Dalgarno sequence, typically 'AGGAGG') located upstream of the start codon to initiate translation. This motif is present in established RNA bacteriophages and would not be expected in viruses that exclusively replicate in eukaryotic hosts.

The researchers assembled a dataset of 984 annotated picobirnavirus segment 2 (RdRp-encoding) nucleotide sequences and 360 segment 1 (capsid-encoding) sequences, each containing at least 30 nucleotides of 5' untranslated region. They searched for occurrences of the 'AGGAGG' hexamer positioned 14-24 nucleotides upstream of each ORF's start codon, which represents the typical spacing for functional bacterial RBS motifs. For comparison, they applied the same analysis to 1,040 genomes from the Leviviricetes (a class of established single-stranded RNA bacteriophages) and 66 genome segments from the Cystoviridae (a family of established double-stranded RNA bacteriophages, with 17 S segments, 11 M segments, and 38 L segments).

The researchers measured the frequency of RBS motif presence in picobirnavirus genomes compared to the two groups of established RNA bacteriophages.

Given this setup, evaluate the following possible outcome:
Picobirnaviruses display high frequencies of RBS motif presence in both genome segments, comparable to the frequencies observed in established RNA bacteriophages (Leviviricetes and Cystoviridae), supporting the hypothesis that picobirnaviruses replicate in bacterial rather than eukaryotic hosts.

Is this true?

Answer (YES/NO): NO